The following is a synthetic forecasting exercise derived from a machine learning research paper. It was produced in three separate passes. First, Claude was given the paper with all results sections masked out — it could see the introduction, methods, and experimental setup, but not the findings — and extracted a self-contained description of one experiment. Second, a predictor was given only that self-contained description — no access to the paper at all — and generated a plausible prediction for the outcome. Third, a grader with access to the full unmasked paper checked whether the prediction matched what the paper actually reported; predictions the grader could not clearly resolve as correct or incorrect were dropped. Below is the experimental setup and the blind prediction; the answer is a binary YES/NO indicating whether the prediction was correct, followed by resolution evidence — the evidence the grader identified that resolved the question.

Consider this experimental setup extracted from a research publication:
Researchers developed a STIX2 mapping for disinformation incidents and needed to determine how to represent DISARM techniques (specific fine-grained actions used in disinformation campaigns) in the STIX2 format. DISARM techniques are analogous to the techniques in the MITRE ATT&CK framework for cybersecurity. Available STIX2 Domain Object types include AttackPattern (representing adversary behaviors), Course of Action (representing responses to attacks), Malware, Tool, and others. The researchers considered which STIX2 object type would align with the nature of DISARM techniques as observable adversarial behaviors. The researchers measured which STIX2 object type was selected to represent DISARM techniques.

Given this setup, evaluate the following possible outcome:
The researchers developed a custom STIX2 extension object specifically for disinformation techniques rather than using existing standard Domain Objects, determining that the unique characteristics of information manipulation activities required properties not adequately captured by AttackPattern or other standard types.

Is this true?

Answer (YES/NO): NO